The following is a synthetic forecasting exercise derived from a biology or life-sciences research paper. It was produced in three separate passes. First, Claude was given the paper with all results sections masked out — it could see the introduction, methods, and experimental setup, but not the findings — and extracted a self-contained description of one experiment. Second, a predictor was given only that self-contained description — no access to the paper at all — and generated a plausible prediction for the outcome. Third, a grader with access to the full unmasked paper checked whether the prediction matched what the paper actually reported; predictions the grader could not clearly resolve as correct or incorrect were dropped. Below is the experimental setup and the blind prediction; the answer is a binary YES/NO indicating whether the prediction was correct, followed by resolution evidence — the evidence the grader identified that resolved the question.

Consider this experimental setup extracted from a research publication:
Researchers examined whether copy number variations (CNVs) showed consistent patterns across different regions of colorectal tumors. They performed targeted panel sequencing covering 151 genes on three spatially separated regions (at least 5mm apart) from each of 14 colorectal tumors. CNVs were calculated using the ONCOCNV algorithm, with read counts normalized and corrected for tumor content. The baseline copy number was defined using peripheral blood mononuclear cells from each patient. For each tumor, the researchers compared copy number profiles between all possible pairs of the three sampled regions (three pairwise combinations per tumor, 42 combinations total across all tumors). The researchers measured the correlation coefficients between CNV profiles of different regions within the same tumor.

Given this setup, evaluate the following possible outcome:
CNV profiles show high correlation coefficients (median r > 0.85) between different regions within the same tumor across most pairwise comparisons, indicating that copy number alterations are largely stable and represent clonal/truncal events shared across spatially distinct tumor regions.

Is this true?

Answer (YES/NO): YES